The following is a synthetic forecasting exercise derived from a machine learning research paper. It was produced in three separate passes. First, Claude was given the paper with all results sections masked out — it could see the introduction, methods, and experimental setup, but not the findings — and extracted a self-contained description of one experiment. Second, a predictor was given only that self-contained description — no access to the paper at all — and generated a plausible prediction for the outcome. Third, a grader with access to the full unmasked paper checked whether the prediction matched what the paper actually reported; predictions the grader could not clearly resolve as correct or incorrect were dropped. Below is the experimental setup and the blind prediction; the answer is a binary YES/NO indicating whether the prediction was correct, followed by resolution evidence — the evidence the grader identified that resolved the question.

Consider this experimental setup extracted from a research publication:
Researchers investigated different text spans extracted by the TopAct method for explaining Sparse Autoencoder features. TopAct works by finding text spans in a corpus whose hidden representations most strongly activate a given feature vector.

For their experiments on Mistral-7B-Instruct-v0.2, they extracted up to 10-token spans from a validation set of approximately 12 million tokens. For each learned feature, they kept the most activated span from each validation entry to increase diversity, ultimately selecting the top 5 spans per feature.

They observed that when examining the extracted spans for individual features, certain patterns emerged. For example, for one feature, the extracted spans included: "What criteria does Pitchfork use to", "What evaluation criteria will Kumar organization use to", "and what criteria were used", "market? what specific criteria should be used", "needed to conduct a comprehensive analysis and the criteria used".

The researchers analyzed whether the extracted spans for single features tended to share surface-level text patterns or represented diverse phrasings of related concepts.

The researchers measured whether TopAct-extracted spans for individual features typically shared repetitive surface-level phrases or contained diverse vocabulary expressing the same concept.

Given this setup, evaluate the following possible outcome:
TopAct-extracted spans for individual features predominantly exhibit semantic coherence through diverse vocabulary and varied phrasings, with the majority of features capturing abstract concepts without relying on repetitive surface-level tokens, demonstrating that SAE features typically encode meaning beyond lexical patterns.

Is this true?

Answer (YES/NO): NO